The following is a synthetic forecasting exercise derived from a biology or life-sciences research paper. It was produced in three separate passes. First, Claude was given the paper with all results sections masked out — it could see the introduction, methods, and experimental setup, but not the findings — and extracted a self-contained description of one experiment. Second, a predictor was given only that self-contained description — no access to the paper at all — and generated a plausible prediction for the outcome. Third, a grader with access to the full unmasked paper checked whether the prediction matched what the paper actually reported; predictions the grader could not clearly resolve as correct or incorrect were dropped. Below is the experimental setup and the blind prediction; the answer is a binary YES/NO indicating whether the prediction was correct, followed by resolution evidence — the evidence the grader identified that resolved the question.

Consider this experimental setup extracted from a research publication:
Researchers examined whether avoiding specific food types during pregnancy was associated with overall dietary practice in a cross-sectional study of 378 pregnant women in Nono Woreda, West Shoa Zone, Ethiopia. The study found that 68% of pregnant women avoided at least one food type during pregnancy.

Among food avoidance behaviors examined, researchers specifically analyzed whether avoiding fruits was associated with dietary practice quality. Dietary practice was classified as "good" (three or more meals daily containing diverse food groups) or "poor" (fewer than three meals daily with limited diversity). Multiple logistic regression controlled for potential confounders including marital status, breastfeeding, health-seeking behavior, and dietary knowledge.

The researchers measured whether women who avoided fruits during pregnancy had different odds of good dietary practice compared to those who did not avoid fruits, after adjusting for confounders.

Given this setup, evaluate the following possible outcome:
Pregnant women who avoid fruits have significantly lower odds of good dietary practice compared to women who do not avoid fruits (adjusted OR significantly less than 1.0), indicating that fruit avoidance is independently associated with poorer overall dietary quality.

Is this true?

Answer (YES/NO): YES